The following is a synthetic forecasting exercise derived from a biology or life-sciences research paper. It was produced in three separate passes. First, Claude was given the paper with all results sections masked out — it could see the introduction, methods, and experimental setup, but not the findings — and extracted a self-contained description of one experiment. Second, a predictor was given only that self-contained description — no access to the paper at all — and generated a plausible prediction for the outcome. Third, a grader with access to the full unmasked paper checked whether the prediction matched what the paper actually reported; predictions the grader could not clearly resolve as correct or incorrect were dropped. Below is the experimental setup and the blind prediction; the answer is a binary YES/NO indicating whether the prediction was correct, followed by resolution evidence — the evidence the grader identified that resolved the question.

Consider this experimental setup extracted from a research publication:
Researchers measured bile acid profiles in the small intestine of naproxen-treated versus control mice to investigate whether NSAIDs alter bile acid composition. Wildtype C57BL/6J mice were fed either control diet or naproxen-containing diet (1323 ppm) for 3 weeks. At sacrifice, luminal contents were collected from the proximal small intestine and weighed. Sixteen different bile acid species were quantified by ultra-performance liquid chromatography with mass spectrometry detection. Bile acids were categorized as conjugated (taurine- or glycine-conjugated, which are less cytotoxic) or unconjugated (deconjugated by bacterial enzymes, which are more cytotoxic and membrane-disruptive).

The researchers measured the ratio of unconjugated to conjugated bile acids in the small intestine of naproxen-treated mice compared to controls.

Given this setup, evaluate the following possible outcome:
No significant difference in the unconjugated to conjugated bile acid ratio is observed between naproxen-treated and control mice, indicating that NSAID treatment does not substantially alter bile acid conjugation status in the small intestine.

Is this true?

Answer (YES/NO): NO